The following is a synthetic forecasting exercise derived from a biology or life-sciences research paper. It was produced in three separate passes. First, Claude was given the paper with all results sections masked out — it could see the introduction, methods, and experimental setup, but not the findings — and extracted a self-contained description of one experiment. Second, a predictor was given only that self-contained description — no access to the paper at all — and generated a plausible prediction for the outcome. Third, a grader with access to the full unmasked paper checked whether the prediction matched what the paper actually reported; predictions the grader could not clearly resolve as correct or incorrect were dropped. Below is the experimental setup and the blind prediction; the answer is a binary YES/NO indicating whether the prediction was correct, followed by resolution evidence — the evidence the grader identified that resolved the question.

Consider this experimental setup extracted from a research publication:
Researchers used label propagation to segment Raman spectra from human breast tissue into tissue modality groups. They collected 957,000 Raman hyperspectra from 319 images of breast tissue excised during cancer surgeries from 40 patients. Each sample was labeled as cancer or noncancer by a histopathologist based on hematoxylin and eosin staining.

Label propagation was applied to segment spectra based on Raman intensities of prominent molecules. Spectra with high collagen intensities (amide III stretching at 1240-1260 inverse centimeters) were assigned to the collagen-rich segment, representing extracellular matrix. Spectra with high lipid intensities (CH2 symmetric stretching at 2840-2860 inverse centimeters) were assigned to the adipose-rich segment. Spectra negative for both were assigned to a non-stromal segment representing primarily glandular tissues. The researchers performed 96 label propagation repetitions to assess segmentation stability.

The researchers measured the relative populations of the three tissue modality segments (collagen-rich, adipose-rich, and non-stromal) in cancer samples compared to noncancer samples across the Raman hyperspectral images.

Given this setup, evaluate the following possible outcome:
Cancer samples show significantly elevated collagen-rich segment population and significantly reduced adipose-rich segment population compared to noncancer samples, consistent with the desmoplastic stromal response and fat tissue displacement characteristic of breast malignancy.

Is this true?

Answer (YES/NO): NO